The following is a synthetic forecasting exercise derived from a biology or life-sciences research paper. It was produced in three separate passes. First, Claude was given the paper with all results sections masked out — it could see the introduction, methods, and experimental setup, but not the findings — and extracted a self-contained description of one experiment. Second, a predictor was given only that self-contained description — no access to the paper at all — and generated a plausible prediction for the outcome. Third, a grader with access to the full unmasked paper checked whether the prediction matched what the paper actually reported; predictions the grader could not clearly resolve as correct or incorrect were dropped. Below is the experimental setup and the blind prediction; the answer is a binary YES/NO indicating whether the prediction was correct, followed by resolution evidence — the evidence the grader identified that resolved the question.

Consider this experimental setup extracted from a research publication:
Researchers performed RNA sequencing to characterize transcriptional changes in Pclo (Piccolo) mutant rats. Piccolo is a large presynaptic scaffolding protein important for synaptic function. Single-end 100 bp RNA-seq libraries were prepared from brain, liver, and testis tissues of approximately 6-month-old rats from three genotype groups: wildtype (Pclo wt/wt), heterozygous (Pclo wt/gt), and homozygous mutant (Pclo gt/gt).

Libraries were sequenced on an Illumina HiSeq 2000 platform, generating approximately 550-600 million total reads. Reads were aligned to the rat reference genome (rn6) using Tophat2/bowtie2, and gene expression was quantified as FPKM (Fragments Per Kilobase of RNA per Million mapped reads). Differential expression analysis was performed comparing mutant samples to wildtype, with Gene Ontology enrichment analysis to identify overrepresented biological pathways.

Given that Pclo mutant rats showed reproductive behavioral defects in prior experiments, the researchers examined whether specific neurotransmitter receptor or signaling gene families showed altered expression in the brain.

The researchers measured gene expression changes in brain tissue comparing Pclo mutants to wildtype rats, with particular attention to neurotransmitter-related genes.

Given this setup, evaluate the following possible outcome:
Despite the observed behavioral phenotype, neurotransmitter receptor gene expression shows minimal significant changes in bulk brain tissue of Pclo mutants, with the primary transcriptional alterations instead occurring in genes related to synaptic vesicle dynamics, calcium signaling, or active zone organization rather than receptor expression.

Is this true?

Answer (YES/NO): NO